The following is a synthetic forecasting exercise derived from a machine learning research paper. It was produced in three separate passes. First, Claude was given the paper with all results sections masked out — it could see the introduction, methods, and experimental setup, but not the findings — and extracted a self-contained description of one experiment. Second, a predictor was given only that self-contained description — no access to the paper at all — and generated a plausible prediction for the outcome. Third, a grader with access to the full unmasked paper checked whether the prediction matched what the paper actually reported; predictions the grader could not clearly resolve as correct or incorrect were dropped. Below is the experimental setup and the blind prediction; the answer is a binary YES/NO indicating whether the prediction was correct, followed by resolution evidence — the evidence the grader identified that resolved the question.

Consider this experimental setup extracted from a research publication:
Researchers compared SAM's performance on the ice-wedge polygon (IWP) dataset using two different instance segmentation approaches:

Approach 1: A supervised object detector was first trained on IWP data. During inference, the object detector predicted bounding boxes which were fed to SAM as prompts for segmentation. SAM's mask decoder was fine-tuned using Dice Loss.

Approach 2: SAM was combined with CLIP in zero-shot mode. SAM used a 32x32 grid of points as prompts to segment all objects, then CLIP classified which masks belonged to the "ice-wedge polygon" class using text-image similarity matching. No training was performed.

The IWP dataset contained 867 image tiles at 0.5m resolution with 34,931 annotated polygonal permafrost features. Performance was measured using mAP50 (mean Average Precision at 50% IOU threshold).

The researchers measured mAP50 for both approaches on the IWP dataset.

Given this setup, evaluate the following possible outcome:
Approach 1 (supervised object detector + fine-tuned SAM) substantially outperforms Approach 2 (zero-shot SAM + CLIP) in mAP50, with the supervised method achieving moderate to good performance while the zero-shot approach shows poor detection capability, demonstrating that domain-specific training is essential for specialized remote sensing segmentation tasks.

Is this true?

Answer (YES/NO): YES